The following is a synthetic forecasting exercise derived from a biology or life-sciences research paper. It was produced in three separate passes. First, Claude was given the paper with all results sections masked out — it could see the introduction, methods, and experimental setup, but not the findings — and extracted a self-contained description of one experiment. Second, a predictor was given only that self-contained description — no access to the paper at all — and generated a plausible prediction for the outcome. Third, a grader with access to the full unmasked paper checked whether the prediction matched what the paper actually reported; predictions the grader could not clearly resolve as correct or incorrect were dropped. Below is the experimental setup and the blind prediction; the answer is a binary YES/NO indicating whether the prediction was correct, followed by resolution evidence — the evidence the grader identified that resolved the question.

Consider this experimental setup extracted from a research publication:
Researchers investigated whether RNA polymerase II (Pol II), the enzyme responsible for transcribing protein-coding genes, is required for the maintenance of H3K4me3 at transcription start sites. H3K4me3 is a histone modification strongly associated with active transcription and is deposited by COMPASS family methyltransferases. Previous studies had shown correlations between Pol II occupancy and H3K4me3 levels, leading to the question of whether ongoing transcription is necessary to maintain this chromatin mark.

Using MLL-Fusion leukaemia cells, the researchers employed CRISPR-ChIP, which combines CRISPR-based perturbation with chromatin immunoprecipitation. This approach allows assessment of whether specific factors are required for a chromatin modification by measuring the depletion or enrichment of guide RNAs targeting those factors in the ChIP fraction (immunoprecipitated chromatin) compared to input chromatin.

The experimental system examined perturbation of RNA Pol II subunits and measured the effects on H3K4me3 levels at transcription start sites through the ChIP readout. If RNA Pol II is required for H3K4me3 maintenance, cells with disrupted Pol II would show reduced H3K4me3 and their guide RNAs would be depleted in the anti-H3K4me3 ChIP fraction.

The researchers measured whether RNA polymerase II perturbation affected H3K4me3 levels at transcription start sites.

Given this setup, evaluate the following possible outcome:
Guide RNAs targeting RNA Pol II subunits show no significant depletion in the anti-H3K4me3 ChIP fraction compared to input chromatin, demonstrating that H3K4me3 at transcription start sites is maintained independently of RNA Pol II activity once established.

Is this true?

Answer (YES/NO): YES